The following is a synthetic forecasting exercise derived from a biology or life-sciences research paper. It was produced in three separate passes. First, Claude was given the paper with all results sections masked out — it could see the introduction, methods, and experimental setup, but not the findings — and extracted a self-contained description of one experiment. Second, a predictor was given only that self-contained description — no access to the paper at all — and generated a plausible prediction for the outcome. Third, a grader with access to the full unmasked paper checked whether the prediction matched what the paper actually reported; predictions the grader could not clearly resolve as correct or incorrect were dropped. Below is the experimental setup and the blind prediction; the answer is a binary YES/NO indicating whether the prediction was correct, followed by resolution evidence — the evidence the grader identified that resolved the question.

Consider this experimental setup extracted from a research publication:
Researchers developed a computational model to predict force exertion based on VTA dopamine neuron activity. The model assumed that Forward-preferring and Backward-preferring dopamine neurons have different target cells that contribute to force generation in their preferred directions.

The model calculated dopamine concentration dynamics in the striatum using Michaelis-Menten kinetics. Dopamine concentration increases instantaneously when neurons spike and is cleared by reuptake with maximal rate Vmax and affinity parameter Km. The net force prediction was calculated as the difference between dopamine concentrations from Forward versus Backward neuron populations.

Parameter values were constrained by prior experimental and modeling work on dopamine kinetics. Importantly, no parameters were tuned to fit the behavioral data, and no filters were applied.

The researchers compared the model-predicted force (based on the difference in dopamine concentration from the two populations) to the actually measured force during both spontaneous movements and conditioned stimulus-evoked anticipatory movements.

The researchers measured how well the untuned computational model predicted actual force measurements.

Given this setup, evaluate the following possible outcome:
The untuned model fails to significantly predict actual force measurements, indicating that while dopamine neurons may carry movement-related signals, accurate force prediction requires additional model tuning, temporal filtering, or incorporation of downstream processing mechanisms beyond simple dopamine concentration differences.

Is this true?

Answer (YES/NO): NO